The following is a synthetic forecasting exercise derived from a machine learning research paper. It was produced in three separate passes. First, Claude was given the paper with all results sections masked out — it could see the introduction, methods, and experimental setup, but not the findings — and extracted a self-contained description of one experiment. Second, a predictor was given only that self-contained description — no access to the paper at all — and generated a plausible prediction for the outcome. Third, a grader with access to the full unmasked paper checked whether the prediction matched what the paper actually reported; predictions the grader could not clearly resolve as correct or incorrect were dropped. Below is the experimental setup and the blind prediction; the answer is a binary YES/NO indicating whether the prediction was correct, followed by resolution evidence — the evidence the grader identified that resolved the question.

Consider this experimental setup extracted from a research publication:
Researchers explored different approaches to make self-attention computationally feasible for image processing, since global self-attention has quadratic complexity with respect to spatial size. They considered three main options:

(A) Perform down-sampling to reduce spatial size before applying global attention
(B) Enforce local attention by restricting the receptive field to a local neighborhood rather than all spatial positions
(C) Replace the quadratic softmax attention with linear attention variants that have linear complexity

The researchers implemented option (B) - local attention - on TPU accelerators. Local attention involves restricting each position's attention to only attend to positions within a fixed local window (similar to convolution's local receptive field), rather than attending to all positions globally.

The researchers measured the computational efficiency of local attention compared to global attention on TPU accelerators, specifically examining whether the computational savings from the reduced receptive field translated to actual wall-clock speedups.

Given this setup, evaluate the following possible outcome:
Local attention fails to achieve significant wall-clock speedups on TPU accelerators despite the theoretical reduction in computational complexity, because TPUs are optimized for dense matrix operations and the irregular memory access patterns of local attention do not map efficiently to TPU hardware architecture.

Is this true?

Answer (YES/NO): YES